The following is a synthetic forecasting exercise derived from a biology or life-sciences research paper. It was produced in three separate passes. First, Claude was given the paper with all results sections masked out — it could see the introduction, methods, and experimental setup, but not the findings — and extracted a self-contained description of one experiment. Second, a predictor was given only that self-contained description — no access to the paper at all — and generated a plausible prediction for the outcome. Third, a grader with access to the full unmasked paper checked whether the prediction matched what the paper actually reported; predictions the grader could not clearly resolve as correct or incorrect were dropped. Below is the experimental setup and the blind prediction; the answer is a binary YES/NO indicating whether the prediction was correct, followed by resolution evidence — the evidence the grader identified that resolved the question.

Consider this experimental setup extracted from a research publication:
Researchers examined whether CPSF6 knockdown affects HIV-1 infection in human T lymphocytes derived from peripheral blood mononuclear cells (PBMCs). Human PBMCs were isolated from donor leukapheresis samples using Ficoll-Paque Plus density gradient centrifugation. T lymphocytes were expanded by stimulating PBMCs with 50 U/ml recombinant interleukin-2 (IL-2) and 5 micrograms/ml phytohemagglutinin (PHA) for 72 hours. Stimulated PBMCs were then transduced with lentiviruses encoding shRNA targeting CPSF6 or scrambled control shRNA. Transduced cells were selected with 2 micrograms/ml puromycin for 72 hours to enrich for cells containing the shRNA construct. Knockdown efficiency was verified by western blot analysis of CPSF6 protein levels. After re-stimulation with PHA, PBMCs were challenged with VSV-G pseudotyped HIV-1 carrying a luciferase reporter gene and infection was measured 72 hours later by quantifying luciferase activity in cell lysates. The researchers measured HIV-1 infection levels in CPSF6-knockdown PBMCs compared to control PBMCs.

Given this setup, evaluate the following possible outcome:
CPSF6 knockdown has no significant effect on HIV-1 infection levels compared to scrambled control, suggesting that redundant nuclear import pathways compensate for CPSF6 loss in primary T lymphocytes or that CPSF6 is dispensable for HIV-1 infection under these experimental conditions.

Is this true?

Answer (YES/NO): YES